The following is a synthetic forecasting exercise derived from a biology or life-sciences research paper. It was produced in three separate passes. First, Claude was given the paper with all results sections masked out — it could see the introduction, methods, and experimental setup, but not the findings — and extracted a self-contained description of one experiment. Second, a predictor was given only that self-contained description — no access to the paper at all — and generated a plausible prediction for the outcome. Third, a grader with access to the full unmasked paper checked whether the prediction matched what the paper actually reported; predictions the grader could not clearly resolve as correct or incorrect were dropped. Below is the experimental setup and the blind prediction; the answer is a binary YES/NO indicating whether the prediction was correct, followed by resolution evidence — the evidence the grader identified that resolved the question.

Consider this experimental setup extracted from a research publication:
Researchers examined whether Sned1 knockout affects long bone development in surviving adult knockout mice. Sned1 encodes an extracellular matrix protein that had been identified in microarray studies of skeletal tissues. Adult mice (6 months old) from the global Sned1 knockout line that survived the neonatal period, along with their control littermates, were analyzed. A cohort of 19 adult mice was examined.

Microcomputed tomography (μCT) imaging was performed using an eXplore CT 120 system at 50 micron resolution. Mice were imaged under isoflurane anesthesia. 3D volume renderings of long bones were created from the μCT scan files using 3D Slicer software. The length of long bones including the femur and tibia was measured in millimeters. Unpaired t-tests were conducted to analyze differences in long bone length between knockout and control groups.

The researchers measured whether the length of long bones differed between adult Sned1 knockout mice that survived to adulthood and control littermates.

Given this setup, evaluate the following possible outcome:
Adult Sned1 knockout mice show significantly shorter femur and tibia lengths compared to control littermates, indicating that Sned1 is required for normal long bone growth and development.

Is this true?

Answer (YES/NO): YES